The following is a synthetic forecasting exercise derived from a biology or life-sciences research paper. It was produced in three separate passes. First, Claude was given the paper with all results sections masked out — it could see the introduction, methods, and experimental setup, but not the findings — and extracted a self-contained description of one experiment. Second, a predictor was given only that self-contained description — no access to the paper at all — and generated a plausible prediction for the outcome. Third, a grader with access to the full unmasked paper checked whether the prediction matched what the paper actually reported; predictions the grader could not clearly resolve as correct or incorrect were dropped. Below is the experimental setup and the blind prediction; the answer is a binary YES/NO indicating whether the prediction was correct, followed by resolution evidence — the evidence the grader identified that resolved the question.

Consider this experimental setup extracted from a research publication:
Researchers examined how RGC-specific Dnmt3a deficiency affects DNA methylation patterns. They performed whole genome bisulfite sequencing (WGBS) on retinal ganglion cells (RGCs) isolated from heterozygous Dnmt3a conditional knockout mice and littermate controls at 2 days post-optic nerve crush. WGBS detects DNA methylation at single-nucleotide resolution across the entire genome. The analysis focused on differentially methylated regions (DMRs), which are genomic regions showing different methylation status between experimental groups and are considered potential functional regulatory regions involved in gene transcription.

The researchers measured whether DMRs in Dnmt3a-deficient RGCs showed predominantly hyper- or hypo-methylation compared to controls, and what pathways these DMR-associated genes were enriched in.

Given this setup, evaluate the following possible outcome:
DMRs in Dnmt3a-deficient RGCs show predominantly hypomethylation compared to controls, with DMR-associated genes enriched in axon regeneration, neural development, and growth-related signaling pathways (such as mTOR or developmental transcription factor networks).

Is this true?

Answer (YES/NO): YES